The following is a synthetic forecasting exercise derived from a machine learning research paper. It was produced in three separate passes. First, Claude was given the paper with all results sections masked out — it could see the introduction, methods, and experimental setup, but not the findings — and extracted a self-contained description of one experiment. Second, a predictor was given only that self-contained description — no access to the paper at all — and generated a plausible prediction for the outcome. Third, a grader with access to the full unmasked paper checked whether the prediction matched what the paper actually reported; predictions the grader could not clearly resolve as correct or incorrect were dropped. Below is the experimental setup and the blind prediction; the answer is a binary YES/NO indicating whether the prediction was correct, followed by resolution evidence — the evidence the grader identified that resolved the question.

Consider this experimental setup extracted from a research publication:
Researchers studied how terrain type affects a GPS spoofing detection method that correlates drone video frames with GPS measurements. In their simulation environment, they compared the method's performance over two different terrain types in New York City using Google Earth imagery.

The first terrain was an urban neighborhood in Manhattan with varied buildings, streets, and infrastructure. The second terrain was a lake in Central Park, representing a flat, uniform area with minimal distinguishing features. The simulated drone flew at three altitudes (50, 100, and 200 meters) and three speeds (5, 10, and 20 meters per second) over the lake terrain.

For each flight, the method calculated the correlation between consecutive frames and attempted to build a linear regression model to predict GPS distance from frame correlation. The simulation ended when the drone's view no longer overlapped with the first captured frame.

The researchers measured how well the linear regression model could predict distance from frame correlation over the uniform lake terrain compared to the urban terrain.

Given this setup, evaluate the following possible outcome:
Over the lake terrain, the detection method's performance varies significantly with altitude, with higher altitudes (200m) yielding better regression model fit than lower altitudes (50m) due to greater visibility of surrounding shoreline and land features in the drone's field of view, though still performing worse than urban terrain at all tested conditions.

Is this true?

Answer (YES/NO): NO